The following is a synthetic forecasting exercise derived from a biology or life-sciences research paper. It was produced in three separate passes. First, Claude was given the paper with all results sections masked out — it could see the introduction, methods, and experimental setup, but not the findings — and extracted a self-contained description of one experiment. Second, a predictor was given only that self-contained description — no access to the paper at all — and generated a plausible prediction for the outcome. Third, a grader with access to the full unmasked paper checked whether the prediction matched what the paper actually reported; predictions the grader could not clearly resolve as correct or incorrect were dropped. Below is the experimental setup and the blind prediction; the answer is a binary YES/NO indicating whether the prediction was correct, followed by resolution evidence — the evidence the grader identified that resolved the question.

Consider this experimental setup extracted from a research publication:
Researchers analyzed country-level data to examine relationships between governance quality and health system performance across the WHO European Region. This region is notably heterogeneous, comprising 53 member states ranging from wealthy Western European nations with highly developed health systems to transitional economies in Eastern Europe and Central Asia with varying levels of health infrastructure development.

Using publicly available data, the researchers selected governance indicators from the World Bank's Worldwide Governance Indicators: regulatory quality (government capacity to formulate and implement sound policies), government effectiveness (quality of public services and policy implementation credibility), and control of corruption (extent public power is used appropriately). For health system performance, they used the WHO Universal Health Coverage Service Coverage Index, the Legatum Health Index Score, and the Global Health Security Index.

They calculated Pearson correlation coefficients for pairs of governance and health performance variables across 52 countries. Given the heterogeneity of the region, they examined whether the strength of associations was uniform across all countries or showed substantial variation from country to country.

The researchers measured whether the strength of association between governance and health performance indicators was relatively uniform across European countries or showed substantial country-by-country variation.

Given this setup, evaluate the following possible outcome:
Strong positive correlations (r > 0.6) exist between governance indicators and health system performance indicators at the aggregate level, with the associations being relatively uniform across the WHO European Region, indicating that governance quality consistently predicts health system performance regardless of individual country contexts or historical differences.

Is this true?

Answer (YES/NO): NO